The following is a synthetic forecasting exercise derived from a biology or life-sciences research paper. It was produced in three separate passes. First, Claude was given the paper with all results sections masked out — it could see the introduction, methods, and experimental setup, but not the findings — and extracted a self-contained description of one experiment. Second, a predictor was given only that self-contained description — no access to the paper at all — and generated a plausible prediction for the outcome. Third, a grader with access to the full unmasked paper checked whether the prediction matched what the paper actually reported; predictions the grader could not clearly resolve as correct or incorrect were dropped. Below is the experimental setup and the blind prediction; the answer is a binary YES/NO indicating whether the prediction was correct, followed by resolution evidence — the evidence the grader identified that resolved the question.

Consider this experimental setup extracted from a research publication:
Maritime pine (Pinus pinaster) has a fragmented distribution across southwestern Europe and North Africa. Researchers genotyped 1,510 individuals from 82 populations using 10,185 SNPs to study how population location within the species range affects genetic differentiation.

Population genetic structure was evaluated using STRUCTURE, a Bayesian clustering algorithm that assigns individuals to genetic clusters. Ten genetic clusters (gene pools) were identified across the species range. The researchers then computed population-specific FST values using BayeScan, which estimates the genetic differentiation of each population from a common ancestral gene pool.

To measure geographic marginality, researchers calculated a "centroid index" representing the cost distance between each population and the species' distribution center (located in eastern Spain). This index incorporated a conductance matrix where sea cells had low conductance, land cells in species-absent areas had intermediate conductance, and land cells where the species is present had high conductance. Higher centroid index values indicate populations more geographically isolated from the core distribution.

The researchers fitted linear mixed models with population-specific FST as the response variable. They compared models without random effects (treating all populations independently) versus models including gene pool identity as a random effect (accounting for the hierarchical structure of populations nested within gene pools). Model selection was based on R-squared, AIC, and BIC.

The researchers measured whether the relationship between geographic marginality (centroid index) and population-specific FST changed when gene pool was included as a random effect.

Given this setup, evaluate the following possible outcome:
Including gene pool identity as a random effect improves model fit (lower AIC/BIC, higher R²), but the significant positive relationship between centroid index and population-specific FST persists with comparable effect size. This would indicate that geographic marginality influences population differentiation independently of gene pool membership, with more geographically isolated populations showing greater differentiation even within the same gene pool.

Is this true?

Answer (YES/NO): YES